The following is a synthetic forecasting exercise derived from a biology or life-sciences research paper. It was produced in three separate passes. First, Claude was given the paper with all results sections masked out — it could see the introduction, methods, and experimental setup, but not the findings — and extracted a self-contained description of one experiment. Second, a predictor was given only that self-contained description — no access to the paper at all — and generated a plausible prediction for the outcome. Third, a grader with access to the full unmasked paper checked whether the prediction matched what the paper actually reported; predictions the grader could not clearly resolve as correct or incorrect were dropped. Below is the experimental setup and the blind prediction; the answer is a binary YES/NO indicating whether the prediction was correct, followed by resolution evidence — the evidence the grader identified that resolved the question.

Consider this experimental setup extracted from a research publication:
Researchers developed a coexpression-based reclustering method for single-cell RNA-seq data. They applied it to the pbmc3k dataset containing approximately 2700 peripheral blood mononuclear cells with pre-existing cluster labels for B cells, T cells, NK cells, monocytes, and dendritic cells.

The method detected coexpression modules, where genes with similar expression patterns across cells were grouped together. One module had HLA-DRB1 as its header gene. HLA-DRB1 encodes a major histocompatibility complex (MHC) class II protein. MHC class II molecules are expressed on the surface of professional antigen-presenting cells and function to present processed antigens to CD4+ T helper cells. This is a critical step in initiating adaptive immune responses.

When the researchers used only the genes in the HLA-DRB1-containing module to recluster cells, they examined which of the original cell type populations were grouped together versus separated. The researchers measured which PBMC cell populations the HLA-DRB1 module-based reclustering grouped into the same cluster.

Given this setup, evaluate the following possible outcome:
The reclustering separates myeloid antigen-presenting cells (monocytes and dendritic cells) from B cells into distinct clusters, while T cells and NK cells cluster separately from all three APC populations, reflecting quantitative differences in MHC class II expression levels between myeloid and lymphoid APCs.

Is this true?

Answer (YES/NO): NO